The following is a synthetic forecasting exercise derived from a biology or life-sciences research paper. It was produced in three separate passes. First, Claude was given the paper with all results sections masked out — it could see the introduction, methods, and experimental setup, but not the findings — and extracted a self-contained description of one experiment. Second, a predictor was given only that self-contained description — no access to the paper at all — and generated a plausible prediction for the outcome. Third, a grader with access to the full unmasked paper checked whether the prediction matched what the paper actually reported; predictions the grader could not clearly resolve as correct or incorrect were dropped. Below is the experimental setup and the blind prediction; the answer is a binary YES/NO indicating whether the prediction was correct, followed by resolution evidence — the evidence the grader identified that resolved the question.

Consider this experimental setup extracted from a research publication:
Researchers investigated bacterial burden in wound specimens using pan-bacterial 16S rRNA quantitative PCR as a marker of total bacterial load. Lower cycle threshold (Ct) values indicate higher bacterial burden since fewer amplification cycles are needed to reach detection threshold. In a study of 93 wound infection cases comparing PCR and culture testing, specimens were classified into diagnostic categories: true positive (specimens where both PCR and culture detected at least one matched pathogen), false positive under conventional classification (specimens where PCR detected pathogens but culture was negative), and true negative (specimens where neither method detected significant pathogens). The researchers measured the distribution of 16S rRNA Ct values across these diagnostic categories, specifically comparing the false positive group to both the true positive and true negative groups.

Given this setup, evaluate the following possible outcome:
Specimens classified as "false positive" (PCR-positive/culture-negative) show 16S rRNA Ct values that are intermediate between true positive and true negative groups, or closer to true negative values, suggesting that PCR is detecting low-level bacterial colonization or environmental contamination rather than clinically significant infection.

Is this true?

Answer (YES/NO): NO